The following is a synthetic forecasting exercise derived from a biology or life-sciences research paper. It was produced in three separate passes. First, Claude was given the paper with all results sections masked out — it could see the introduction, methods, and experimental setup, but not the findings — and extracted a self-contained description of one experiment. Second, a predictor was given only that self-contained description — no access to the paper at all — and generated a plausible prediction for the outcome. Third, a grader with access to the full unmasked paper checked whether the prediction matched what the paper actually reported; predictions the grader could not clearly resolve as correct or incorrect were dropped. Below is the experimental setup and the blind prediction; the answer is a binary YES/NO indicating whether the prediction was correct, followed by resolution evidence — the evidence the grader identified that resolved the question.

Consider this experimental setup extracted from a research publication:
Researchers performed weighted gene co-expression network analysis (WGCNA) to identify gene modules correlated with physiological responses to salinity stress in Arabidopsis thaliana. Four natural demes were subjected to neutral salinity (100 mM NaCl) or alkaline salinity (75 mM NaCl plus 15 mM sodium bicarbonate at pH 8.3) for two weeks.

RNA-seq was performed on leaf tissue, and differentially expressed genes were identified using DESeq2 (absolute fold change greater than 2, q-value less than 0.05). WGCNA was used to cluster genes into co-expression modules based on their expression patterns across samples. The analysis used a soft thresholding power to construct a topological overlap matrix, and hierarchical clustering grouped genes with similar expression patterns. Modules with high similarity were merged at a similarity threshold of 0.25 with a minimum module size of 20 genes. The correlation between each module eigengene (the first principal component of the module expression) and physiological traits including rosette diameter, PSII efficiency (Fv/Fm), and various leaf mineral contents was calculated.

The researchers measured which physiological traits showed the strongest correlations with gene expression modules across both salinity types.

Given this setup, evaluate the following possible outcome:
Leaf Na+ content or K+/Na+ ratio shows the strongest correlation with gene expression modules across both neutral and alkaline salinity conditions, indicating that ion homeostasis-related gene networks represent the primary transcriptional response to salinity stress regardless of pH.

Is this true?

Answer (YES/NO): NO